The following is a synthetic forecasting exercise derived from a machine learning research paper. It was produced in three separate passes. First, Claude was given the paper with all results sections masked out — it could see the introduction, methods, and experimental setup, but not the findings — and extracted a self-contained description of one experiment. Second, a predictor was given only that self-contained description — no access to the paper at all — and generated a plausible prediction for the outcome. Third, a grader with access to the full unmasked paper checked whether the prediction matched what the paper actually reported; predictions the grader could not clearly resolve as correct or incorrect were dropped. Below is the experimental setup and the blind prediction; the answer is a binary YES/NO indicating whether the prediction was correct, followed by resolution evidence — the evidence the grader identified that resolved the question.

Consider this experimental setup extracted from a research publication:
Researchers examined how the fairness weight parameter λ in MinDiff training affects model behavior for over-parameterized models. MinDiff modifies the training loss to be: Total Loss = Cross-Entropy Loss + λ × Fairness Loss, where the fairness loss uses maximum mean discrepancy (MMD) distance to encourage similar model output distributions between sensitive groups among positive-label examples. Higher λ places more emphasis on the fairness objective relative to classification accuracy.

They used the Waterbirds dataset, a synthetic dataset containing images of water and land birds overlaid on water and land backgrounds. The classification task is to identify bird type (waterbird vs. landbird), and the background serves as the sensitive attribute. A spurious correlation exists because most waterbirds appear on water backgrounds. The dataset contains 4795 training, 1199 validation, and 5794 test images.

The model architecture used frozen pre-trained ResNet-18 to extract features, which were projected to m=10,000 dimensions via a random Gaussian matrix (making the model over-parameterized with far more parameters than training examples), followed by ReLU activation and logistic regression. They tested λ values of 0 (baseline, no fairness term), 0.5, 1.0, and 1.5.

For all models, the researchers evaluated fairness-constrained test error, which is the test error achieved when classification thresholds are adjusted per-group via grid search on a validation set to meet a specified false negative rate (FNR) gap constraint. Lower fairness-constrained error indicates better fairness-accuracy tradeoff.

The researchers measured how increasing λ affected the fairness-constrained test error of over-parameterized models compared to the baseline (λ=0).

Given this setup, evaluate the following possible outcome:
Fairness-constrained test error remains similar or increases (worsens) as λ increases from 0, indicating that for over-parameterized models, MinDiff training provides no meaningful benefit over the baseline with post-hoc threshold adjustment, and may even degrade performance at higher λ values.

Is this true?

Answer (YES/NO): YES